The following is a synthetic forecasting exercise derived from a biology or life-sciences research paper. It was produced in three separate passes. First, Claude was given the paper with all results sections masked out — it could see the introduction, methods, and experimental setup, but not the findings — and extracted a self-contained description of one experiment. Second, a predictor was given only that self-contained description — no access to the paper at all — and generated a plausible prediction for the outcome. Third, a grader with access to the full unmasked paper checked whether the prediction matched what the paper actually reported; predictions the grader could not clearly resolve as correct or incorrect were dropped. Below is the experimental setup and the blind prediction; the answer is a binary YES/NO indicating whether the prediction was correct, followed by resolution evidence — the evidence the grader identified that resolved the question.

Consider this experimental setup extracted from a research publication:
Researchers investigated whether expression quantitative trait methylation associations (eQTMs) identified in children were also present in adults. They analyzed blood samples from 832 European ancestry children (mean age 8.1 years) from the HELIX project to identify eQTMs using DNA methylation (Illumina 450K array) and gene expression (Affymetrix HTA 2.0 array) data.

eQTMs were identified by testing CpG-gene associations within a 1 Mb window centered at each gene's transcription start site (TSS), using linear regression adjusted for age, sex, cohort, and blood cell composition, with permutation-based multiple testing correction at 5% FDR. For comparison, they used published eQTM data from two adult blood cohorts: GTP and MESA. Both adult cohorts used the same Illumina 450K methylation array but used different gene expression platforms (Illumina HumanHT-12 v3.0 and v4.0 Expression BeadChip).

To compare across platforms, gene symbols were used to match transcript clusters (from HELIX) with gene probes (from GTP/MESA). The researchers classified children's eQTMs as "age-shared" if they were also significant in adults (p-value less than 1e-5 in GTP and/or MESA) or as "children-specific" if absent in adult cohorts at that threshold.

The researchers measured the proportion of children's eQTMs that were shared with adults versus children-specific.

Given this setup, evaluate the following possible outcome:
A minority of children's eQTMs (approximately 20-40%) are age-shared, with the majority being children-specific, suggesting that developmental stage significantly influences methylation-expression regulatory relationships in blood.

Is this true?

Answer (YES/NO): NO